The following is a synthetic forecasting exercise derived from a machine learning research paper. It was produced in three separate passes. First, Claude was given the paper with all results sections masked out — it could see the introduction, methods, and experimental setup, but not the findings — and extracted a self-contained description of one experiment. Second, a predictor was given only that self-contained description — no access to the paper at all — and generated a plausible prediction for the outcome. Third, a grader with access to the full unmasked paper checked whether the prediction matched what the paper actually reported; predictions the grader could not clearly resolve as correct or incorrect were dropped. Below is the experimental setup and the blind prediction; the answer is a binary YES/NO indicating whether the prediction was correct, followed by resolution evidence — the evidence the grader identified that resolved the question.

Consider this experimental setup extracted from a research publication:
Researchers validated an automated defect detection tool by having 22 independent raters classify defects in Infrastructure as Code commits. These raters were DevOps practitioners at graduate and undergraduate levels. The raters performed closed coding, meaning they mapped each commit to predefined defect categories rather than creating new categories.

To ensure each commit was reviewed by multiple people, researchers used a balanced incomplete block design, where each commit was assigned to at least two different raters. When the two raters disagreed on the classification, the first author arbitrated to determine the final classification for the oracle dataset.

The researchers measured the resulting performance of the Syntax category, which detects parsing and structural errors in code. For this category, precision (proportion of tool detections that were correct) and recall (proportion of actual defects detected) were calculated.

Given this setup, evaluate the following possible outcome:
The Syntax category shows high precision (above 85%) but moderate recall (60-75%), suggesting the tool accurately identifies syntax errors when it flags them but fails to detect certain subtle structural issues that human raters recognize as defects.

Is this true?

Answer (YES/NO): YES